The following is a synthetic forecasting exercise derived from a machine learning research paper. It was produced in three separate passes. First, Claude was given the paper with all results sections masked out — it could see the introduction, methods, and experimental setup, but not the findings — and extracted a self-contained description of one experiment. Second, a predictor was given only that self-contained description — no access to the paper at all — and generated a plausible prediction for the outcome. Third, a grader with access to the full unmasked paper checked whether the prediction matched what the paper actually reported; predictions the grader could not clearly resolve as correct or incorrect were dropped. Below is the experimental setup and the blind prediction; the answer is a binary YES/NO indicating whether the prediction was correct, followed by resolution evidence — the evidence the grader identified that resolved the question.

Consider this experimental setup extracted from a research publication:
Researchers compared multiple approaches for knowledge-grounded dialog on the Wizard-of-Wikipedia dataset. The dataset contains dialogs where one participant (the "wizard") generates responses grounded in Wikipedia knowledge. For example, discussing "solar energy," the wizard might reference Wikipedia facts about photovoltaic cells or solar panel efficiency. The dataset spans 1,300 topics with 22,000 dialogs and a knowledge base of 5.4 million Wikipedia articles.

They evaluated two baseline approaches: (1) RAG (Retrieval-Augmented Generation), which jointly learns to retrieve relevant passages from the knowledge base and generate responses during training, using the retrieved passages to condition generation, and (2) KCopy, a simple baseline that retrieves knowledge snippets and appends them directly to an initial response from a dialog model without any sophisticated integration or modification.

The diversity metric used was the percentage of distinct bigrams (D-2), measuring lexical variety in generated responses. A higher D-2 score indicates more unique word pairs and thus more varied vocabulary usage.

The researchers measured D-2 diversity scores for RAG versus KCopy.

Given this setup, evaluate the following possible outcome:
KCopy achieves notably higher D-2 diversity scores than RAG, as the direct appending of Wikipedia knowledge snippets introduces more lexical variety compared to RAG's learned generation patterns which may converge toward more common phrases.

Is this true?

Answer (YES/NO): YES